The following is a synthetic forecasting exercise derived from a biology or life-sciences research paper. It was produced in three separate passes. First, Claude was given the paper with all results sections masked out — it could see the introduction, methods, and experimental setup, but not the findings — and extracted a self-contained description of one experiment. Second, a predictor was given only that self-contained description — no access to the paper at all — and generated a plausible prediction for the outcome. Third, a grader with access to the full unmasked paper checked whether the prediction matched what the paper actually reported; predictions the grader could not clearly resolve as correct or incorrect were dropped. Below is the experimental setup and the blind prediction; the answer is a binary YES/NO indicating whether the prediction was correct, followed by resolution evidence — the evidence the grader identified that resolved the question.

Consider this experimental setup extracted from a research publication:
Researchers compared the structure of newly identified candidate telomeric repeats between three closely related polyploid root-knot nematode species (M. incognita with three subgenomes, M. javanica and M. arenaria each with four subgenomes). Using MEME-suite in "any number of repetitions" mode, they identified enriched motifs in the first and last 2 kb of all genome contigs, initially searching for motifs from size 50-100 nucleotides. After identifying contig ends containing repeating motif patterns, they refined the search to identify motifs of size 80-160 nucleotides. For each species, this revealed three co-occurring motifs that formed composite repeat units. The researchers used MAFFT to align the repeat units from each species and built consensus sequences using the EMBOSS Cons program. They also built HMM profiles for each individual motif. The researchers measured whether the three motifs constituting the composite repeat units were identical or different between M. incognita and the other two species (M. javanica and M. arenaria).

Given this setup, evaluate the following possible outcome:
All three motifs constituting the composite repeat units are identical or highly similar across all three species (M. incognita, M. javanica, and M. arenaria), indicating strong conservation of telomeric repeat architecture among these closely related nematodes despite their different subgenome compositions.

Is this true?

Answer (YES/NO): NO